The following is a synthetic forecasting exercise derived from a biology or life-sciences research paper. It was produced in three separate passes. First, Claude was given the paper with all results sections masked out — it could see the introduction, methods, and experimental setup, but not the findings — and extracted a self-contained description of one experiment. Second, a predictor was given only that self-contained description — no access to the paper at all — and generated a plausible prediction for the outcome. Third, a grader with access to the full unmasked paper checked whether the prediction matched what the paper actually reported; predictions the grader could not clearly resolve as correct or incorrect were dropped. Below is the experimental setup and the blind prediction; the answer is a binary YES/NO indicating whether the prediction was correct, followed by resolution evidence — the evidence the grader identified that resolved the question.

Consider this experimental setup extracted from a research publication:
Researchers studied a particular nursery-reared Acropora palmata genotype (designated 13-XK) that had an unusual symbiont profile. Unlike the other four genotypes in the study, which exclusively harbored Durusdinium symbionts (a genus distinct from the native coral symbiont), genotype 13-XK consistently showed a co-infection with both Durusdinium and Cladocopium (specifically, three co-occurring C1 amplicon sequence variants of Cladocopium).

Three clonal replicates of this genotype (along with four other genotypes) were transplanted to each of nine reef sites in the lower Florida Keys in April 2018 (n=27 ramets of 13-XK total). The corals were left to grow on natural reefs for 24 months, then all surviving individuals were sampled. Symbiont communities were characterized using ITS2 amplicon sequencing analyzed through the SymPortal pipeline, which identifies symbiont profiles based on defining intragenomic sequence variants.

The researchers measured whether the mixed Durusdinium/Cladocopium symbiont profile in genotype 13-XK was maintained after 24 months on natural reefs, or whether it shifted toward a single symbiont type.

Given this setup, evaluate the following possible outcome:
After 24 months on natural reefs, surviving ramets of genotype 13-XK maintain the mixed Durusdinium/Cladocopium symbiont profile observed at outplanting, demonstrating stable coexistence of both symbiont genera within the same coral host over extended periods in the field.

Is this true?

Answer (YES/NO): NO